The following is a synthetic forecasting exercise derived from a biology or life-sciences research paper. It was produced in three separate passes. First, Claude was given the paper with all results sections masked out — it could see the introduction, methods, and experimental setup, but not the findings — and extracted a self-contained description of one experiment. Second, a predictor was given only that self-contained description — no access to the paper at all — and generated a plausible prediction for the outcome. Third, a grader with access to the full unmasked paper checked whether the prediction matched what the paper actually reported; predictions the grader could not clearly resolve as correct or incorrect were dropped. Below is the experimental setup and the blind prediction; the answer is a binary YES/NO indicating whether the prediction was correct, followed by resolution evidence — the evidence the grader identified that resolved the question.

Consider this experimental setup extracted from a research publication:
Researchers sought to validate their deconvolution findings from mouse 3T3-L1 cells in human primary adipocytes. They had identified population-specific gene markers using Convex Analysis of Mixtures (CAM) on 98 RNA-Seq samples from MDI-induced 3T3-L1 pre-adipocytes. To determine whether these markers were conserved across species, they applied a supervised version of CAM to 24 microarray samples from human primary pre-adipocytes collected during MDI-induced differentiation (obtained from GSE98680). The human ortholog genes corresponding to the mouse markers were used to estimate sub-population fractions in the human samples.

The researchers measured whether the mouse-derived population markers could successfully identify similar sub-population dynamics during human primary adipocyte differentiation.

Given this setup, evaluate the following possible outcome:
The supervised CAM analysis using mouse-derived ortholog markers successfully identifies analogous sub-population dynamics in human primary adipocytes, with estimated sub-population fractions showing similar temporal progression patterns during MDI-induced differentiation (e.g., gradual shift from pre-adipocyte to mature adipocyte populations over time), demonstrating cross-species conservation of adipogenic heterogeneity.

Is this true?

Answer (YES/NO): YES